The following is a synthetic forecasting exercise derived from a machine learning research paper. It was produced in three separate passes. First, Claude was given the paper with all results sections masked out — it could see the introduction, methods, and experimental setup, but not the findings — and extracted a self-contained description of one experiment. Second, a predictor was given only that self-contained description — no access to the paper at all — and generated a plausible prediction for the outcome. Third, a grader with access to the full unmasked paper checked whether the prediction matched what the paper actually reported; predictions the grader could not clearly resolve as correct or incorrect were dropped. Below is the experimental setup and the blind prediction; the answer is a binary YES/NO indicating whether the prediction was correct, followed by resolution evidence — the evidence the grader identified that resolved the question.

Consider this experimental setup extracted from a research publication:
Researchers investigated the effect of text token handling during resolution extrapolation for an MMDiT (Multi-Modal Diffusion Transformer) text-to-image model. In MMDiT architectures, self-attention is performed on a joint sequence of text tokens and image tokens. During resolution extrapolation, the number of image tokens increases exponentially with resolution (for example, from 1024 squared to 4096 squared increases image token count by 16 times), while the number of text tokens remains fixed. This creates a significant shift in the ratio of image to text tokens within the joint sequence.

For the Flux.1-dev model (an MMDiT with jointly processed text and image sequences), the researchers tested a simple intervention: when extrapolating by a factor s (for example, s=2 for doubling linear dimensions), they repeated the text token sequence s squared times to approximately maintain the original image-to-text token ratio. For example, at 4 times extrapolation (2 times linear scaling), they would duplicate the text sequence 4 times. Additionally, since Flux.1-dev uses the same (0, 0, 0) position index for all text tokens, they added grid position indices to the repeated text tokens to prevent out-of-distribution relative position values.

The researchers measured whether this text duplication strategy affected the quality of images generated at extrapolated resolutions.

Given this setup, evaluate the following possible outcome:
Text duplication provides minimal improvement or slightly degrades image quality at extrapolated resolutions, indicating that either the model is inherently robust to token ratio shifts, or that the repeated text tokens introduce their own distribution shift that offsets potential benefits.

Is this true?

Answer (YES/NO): NO